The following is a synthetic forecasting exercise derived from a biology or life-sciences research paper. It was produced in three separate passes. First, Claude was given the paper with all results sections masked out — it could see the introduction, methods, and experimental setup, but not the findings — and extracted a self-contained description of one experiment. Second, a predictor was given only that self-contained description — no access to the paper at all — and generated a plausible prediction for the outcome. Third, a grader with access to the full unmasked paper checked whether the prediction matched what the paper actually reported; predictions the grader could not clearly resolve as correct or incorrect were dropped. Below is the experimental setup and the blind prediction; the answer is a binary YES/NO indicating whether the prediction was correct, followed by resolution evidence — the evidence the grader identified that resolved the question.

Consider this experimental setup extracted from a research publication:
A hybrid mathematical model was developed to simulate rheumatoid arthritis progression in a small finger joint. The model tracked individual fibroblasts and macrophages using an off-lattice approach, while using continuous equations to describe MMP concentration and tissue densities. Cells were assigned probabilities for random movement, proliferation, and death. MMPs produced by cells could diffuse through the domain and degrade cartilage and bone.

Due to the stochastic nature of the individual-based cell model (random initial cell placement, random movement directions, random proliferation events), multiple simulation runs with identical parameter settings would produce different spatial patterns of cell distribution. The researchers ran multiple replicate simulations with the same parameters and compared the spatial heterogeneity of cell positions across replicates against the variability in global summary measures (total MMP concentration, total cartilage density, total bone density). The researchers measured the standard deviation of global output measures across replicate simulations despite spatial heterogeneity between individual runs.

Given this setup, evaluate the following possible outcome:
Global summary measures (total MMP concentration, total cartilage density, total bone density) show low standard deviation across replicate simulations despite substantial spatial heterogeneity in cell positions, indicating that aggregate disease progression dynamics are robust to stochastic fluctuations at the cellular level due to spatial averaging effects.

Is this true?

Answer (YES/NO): YES